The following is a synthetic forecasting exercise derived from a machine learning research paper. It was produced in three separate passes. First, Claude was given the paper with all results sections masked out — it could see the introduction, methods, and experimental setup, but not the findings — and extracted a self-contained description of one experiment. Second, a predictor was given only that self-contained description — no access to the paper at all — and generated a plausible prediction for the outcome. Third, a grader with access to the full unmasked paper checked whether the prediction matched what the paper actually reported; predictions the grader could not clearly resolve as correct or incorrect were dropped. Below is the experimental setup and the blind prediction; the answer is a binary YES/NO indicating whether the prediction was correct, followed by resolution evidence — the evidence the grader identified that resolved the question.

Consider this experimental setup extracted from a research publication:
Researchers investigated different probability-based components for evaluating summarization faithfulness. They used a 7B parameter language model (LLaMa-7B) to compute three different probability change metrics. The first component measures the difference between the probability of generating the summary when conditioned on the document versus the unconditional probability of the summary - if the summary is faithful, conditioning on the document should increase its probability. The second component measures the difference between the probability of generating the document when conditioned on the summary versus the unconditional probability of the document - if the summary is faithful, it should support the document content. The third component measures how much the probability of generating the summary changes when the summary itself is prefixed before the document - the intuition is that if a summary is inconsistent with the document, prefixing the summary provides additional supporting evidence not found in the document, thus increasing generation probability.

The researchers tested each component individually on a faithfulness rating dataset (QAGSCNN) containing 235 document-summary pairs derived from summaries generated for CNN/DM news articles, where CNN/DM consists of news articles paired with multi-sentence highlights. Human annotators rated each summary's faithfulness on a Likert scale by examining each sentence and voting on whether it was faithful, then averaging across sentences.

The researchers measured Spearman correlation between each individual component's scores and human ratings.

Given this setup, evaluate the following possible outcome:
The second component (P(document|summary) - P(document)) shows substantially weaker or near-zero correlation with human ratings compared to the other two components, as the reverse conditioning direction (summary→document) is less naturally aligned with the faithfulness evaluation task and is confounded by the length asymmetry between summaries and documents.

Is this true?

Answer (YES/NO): NO